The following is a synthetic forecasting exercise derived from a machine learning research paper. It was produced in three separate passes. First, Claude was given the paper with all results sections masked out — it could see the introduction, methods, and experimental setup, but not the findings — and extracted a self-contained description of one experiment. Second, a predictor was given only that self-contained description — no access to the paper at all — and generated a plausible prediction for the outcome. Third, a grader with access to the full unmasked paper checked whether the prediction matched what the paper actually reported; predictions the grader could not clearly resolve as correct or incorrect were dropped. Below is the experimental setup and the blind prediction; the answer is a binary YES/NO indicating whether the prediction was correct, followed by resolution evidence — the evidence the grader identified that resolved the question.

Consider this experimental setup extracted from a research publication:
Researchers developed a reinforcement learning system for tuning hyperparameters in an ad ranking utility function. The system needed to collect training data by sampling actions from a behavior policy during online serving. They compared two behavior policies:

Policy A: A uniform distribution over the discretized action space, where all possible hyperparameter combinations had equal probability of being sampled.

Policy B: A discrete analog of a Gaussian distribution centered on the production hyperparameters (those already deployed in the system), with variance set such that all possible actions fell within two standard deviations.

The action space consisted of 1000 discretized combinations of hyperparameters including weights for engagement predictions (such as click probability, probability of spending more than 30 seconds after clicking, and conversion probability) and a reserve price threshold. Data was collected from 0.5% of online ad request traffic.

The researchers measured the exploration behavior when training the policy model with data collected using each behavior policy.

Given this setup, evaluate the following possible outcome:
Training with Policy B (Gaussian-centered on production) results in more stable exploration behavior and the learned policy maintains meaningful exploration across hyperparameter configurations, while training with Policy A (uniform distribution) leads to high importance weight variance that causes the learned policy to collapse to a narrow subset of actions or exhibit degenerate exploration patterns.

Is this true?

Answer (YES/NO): NO